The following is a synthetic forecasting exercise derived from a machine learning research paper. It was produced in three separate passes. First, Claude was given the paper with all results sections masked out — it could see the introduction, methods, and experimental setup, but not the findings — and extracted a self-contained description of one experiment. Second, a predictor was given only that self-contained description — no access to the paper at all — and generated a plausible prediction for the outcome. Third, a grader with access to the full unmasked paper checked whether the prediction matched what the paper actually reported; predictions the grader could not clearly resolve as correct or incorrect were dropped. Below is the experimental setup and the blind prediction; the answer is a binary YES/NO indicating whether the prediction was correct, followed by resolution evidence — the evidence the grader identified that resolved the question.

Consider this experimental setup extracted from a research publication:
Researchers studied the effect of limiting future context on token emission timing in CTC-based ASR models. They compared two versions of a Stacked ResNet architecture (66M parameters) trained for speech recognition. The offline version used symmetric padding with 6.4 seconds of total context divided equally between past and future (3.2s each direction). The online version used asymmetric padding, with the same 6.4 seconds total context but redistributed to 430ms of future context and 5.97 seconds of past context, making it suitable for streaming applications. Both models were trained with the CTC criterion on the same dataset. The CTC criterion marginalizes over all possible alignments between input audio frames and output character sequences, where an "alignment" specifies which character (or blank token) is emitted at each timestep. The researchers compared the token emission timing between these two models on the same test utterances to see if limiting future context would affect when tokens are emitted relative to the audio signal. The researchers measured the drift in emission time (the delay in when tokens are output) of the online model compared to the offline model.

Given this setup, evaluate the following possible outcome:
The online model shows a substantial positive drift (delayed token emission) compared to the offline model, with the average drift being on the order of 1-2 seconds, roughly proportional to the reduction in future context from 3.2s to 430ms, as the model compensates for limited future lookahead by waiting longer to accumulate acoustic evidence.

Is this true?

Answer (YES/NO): NO